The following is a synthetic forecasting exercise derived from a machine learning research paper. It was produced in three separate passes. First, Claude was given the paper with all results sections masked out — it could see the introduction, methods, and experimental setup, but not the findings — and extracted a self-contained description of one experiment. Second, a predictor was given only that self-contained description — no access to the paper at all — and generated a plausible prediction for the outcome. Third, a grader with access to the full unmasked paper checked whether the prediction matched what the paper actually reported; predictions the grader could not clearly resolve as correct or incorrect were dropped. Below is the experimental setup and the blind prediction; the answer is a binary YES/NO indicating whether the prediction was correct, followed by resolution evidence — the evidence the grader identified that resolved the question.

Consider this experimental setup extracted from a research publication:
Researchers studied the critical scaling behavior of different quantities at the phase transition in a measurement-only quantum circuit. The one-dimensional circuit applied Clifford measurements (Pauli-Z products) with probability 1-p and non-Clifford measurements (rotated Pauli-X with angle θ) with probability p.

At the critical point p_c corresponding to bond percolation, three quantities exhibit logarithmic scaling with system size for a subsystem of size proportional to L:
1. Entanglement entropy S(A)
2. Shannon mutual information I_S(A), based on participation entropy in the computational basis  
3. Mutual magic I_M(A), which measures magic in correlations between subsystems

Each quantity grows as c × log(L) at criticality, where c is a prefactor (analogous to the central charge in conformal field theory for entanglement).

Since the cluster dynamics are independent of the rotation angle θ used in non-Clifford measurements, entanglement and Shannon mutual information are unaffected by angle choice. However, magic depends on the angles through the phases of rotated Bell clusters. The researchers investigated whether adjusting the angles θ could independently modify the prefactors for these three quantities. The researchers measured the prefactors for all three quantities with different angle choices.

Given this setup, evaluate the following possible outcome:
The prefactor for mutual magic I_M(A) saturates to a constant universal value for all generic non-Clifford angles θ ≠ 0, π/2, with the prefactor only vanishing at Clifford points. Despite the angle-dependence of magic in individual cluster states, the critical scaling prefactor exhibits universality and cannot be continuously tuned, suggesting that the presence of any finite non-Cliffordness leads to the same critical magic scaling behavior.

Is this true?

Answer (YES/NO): NO